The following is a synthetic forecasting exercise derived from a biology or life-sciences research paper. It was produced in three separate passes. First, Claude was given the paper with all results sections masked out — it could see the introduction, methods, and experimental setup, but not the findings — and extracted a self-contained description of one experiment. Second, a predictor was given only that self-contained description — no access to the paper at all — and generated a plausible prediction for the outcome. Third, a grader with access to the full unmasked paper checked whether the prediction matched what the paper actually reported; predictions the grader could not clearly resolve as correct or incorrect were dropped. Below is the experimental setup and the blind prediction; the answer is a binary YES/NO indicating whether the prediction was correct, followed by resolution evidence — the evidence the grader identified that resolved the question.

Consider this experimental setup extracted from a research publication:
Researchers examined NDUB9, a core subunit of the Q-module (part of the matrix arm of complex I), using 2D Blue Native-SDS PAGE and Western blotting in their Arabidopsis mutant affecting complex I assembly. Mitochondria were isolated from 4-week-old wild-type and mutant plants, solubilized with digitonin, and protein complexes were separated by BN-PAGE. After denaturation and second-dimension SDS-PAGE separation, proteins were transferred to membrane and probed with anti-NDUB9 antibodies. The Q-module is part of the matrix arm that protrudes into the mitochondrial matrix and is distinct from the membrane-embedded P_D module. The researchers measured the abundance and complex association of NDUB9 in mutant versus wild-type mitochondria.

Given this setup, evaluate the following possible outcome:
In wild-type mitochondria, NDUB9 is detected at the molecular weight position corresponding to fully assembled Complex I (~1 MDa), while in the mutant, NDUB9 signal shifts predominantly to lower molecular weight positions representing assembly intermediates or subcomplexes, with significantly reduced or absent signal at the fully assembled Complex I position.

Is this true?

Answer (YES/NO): NO